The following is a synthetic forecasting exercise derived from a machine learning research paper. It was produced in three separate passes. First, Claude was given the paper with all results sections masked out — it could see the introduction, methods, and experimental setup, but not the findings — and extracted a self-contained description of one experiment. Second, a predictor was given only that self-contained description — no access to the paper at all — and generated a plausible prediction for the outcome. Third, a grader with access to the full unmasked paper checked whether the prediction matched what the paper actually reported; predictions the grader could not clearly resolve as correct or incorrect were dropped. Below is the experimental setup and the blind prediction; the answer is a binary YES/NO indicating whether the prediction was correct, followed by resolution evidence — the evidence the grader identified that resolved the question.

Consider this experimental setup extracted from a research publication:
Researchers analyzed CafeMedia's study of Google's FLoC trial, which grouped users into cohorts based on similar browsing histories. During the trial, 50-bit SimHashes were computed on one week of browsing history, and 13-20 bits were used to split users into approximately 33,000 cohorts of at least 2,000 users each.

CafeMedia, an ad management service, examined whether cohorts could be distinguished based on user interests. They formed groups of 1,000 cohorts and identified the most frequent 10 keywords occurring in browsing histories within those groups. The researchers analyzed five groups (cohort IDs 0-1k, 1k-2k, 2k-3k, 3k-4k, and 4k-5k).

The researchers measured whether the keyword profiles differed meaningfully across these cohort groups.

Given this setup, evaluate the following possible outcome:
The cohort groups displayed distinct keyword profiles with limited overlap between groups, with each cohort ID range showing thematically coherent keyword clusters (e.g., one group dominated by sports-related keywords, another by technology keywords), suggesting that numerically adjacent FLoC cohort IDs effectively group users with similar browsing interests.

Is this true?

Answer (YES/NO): NO